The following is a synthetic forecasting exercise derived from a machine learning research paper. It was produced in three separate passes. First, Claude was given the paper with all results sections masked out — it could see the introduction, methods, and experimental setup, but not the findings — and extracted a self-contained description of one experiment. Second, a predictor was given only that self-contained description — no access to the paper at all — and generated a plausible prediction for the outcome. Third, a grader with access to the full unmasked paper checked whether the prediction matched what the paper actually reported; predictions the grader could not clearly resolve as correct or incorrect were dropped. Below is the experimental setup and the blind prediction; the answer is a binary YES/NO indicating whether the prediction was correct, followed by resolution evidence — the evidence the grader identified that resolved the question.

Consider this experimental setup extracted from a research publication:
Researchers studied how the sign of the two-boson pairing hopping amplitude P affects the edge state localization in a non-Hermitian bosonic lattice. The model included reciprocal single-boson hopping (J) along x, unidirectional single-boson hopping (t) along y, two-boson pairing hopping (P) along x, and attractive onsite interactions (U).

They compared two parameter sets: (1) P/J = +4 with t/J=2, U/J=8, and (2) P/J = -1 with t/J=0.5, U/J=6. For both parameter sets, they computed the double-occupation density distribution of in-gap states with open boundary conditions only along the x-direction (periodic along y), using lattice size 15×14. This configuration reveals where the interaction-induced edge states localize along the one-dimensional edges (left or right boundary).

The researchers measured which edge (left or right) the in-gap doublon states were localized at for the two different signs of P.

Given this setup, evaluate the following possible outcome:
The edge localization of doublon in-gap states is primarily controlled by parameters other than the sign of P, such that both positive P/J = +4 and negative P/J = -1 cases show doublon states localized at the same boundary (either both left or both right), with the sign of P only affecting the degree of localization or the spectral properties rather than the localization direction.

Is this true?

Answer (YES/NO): YES